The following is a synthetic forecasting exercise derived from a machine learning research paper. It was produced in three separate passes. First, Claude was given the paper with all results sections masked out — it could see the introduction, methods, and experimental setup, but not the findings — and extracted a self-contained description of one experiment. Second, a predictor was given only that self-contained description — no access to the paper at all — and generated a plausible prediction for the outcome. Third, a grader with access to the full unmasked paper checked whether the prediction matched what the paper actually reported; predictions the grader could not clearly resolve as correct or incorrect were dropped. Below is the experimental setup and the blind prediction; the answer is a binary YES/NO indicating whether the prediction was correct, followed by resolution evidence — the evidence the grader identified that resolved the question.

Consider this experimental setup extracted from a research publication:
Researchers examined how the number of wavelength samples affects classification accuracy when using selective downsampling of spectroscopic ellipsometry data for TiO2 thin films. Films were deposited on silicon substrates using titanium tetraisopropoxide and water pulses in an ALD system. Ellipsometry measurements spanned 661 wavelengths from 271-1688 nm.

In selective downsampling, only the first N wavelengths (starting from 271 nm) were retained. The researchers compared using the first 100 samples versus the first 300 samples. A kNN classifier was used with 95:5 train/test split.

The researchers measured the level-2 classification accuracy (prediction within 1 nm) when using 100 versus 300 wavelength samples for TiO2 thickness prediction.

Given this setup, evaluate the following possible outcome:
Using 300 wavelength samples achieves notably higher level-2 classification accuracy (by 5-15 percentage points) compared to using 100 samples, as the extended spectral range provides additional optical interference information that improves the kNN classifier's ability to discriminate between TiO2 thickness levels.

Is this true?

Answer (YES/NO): YES